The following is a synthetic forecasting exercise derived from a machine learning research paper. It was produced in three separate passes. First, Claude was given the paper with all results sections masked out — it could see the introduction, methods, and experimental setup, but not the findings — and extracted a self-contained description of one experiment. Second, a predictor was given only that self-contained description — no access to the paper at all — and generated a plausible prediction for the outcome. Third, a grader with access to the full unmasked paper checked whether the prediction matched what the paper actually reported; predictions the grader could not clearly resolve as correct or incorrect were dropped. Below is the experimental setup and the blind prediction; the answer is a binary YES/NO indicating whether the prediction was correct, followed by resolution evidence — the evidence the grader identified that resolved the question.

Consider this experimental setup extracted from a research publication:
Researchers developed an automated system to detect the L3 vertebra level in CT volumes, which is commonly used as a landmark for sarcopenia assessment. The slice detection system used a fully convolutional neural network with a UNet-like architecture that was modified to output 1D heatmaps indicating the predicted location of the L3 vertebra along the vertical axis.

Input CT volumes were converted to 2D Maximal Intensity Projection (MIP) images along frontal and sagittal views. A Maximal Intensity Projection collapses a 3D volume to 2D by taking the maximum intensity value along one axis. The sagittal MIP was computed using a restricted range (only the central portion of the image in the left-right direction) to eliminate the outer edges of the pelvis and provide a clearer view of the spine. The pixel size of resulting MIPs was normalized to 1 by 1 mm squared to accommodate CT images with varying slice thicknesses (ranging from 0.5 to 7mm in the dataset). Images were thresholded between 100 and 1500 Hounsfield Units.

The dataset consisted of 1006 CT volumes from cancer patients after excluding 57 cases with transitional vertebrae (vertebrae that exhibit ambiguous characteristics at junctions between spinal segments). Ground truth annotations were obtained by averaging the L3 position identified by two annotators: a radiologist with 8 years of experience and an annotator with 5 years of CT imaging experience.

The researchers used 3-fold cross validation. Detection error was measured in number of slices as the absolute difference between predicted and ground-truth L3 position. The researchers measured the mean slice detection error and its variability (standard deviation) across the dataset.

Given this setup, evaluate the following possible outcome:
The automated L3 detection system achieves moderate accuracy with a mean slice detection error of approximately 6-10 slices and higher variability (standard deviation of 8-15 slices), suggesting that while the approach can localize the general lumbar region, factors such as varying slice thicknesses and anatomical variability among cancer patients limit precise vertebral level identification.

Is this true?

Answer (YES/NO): NO